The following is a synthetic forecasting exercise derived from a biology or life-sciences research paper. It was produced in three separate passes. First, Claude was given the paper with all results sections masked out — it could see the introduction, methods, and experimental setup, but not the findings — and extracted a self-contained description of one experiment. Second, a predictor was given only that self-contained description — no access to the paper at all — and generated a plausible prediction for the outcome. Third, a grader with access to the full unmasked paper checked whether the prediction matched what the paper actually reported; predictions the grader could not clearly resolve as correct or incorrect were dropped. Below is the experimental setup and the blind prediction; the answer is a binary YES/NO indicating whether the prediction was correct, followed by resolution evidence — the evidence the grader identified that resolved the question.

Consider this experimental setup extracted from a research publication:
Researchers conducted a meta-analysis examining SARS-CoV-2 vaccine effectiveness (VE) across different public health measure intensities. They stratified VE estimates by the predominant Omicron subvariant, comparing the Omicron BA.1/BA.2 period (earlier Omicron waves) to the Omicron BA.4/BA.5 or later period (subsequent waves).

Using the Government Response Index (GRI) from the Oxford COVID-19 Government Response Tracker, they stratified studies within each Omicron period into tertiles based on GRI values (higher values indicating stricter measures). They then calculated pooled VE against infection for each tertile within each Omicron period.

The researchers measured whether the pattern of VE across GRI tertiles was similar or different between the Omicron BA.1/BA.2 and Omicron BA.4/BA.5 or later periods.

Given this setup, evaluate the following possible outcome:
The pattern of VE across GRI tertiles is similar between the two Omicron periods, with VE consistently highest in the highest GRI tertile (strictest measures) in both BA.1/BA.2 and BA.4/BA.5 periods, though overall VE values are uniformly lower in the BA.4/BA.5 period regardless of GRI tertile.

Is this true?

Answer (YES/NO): NO